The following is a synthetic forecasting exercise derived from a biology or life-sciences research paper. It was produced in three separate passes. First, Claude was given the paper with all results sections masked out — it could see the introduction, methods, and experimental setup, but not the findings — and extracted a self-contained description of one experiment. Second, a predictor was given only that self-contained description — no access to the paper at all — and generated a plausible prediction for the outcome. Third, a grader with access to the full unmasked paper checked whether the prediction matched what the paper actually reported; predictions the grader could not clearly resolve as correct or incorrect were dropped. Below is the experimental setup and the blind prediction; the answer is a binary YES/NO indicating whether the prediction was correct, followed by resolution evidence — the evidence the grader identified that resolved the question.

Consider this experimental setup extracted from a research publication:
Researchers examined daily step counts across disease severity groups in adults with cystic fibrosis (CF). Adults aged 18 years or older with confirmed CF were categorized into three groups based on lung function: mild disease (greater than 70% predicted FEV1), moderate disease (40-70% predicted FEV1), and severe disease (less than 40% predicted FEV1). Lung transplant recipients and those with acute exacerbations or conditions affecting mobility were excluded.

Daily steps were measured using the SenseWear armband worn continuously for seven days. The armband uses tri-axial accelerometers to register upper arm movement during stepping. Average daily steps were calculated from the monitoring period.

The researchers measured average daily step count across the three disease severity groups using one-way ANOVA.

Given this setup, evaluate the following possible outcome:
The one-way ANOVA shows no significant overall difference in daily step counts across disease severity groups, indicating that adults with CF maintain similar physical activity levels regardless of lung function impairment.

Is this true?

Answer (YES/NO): YES